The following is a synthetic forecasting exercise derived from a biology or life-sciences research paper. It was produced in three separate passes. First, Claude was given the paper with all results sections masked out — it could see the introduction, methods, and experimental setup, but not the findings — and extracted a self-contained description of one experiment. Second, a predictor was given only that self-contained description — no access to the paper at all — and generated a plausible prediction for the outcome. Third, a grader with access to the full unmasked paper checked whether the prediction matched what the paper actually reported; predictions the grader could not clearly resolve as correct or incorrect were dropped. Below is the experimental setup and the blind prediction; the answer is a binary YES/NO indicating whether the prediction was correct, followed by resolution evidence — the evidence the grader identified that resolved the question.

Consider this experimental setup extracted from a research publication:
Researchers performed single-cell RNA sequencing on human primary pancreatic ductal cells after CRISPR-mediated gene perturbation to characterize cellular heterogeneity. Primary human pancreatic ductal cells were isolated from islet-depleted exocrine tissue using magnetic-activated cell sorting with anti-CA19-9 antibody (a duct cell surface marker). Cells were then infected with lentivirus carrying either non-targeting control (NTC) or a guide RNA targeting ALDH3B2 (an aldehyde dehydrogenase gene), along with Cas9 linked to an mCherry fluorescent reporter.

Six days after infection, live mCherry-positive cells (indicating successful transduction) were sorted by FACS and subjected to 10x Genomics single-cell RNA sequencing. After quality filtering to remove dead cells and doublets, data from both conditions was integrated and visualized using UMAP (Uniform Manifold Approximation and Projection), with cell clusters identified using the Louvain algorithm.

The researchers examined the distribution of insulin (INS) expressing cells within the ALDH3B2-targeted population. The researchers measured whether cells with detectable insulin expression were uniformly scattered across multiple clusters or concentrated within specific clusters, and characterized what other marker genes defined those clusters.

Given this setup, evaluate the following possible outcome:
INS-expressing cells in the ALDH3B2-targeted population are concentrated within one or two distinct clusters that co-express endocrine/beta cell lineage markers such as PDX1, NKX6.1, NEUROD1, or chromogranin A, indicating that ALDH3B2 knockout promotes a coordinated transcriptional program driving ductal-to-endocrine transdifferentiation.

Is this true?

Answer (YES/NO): NO